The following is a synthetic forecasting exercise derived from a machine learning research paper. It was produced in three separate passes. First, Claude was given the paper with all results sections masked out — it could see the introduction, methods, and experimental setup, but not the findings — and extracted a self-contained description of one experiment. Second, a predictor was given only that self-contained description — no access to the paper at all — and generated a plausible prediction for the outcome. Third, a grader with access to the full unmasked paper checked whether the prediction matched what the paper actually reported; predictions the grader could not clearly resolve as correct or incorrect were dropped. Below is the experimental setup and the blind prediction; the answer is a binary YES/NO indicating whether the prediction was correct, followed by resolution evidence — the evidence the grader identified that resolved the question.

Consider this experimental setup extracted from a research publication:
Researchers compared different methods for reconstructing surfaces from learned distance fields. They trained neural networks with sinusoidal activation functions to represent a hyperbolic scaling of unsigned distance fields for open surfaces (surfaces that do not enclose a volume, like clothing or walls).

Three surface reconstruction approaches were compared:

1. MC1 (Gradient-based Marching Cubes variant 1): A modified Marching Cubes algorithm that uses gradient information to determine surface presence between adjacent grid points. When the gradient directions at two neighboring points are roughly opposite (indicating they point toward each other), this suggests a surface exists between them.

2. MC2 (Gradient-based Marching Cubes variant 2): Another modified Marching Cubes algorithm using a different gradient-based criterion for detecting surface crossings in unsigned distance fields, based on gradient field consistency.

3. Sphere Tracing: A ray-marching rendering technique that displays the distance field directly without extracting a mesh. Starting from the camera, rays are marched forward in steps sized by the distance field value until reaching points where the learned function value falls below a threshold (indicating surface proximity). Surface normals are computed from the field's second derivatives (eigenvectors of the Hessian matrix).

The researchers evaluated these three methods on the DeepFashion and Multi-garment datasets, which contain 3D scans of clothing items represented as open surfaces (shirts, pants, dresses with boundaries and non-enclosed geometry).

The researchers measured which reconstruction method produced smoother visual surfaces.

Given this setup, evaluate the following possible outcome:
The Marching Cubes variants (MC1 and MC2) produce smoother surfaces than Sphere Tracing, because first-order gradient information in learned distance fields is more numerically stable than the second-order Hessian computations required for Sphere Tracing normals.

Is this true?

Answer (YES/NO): NO